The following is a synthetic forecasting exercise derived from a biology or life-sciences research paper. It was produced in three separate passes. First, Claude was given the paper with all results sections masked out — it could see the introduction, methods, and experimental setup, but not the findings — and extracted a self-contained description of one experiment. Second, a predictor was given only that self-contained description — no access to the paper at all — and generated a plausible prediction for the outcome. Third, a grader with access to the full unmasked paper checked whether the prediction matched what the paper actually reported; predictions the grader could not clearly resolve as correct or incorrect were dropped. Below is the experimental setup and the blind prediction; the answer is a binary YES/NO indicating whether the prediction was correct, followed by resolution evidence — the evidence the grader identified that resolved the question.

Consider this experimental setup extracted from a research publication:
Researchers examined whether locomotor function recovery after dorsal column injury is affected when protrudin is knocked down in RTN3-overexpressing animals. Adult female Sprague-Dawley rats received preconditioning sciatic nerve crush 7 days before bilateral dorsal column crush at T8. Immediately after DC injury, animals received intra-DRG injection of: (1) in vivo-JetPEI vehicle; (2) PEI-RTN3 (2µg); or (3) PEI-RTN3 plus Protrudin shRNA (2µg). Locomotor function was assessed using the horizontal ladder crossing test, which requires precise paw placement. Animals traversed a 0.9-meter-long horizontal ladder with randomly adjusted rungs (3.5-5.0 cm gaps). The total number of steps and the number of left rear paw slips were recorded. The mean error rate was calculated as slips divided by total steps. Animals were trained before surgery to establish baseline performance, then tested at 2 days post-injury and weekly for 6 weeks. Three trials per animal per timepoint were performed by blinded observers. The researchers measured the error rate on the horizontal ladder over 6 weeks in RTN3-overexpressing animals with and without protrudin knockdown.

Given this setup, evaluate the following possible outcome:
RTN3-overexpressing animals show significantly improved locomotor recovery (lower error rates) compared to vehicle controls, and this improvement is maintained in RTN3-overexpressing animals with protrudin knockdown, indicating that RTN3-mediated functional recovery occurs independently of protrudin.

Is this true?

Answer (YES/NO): NO